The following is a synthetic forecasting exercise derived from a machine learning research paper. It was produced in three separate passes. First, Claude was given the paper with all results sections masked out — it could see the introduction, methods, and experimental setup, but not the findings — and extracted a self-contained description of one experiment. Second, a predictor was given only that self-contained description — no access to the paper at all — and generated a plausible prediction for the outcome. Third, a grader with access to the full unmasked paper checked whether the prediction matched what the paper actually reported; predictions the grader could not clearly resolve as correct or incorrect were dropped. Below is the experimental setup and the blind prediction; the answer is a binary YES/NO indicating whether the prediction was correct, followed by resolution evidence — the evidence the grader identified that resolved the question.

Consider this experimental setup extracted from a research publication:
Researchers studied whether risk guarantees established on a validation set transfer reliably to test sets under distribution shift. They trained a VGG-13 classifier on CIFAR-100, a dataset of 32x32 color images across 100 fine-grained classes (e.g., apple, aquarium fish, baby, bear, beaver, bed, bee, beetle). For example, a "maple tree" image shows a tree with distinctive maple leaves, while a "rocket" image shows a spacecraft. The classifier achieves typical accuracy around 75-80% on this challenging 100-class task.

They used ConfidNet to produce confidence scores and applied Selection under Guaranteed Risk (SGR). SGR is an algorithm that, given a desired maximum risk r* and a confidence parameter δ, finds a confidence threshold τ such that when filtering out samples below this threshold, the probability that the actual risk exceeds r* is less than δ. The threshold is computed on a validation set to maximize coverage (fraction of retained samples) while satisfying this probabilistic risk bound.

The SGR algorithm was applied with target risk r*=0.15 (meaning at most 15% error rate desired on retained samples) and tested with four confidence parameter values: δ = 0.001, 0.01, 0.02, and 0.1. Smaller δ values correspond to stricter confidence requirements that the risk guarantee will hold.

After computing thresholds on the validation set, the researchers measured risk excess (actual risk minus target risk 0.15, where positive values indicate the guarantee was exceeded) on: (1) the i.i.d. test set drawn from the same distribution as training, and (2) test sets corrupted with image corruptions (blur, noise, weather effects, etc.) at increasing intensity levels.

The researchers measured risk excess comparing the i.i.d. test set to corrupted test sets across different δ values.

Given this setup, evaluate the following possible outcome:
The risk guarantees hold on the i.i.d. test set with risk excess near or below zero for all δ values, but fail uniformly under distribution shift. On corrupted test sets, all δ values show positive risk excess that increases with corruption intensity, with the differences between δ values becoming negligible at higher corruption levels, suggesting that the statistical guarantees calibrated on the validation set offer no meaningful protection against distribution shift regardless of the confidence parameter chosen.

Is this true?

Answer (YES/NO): NO